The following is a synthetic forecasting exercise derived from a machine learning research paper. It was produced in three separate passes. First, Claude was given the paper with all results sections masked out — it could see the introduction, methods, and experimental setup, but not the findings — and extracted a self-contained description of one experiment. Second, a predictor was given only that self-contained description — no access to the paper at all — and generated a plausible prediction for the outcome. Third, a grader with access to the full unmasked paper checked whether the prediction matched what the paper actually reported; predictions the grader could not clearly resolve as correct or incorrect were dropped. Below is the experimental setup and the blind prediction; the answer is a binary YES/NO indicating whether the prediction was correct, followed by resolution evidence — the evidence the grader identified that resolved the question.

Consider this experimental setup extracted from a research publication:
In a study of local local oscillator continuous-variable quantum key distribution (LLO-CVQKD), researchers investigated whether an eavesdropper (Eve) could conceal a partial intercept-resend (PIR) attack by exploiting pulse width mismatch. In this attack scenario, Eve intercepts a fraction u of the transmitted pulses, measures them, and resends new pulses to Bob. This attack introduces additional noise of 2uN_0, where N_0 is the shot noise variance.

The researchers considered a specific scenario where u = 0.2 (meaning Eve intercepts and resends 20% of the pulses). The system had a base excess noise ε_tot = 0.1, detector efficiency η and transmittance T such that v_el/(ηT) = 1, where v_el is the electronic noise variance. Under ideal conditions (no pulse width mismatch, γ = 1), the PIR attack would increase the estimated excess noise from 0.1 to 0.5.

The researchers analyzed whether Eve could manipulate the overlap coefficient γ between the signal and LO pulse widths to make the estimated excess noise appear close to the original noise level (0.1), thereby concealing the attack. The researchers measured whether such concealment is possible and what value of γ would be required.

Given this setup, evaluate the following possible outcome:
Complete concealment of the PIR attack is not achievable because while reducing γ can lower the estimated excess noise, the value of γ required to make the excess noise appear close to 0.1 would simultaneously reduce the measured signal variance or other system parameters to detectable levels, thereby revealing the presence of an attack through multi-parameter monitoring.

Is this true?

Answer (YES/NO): NO